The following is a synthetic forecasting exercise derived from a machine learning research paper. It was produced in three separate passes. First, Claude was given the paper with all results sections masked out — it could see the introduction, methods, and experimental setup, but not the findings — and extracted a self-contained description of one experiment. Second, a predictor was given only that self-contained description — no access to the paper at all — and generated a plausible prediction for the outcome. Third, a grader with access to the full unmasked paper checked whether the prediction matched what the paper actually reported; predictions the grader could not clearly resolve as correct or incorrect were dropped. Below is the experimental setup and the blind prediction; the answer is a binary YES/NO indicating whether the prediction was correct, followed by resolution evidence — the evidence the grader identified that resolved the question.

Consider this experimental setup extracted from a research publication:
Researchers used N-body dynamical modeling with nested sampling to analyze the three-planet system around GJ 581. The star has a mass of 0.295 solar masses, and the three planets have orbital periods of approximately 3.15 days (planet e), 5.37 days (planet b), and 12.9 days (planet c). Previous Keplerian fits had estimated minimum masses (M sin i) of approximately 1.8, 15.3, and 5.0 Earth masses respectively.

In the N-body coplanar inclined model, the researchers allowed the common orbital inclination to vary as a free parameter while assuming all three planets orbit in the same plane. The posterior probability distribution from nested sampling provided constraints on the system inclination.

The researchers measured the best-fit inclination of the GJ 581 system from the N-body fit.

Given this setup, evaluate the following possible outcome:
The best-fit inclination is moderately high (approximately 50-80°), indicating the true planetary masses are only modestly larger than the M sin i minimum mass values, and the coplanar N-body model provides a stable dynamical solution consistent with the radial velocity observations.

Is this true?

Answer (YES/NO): NO